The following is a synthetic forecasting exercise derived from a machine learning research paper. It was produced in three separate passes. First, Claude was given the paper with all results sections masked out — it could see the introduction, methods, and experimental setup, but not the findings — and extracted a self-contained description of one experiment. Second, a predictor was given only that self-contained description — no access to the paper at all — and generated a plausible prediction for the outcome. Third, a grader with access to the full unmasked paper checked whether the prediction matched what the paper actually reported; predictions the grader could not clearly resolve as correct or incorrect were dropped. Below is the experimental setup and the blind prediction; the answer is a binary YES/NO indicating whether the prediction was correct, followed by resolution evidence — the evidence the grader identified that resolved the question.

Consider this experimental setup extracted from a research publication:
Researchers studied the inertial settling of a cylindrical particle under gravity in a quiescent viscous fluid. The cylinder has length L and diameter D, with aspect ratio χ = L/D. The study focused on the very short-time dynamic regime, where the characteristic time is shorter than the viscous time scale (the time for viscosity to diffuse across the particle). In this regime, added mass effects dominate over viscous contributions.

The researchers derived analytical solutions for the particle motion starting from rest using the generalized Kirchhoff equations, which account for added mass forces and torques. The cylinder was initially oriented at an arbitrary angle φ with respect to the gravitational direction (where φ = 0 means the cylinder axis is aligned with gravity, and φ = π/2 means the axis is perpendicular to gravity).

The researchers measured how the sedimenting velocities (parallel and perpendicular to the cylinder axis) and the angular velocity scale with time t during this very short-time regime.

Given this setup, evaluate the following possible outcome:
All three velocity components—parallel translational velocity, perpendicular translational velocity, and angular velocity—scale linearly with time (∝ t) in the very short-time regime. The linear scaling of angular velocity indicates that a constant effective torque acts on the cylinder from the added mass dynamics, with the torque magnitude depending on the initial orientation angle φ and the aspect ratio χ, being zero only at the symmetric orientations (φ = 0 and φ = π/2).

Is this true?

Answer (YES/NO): NO